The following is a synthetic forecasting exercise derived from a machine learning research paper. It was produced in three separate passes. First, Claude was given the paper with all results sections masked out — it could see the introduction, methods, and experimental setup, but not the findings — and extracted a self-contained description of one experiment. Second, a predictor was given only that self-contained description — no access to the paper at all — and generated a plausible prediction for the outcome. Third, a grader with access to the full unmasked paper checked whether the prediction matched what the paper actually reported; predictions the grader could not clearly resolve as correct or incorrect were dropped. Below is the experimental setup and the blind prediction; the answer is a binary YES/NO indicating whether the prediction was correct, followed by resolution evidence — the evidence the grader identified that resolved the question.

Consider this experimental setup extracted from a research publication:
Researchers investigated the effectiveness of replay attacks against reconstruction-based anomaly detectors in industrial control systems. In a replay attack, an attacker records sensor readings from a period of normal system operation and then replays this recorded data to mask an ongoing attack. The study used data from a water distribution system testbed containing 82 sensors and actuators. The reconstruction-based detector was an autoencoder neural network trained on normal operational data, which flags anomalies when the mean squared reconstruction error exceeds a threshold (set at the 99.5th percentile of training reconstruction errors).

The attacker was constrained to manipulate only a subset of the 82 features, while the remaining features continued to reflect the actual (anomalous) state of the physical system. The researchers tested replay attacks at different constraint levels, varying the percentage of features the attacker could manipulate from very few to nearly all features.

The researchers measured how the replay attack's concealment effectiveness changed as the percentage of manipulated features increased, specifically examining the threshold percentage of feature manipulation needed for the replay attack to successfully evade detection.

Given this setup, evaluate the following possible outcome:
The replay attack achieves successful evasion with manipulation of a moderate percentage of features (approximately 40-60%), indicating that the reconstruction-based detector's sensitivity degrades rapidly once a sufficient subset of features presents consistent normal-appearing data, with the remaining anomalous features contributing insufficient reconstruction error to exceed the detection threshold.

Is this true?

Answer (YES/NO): NO